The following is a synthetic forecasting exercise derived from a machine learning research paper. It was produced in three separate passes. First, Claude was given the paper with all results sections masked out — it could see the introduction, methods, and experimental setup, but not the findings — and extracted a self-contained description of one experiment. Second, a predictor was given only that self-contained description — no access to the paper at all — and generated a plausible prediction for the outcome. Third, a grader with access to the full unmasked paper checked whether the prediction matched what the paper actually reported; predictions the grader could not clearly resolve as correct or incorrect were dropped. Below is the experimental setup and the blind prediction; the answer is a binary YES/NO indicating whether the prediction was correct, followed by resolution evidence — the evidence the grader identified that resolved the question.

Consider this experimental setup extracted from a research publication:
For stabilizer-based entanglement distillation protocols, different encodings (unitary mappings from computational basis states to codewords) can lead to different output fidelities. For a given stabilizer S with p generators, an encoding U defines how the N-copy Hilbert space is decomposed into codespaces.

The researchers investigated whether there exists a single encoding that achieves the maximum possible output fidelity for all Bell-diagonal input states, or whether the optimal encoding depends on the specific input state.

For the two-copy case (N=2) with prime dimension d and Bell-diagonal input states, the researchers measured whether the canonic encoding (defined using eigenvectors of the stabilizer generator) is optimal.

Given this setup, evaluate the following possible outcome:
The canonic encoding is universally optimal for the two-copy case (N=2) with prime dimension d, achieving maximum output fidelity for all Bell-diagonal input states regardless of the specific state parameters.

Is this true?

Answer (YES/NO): YES